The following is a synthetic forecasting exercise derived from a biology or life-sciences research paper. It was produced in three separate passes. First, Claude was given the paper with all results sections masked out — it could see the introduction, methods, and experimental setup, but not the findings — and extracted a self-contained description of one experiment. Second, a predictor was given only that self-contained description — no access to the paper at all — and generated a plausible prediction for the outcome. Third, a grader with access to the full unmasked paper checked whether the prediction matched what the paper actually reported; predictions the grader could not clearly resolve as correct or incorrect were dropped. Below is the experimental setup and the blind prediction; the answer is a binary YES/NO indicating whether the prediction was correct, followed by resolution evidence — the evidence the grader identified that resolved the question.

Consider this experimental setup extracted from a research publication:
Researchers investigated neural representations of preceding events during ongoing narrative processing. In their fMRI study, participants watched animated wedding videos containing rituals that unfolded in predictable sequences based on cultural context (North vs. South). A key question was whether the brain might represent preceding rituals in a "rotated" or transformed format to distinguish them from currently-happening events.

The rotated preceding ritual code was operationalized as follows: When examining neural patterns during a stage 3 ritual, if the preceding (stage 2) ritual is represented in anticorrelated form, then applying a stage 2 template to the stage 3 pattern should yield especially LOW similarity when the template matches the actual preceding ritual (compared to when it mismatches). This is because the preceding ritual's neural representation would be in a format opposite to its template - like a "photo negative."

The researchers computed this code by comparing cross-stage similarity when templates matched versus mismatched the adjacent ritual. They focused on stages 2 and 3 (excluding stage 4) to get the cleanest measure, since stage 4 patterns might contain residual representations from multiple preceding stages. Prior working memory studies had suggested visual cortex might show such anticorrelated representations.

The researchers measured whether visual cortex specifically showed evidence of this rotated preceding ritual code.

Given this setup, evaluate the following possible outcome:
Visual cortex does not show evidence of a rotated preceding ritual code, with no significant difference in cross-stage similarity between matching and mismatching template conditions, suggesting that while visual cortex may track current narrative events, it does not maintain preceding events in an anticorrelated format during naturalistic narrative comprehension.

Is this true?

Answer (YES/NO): NO